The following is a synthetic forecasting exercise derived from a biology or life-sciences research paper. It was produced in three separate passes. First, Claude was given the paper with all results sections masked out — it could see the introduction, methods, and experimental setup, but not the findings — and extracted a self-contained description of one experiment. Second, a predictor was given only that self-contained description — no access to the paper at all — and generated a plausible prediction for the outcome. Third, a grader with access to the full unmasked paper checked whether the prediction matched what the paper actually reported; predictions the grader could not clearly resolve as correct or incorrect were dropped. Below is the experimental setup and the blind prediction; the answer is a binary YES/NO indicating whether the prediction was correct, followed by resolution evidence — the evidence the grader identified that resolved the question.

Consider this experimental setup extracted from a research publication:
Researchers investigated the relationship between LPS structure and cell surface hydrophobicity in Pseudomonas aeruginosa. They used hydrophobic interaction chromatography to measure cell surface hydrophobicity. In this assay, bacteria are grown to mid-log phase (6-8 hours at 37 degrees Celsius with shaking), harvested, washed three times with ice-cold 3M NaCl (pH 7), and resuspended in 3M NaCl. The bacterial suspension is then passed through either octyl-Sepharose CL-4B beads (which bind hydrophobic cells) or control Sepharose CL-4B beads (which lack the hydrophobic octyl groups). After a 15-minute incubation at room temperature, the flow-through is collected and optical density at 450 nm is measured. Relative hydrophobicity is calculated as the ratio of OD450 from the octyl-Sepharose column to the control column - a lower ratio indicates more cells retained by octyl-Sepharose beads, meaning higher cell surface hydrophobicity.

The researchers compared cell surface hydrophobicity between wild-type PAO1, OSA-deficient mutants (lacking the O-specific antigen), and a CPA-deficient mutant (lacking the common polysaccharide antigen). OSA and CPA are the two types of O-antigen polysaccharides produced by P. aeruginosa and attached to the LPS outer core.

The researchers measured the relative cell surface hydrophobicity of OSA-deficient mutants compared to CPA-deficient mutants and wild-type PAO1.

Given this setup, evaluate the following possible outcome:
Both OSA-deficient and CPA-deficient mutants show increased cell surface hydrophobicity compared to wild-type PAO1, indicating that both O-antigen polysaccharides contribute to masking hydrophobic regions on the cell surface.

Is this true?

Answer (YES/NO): NO